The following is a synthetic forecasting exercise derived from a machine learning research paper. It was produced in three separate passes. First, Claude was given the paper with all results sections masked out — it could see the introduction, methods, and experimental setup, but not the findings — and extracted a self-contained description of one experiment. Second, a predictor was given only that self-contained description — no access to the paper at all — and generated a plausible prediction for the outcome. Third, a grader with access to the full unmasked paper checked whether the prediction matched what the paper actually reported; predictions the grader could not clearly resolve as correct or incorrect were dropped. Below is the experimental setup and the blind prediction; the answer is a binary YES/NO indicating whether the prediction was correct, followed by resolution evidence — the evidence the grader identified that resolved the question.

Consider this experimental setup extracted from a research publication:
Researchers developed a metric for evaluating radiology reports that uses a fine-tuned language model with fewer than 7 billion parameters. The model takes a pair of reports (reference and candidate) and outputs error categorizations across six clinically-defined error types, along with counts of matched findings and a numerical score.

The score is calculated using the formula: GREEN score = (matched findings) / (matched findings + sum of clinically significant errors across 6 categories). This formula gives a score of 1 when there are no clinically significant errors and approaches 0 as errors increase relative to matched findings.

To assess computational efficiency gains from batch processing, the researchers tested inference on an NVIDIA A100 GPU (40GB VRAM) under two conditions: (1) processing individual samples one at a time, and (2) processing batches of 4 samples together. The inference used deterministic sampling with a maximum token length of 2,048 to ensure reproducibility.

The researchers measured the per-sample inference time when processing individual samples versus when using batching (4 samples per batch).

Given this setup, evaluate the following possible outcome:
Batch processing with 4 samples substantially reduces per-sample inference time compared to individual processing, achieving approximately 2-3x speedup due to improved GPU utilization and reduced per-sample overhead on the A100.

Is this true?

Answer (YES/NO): NO